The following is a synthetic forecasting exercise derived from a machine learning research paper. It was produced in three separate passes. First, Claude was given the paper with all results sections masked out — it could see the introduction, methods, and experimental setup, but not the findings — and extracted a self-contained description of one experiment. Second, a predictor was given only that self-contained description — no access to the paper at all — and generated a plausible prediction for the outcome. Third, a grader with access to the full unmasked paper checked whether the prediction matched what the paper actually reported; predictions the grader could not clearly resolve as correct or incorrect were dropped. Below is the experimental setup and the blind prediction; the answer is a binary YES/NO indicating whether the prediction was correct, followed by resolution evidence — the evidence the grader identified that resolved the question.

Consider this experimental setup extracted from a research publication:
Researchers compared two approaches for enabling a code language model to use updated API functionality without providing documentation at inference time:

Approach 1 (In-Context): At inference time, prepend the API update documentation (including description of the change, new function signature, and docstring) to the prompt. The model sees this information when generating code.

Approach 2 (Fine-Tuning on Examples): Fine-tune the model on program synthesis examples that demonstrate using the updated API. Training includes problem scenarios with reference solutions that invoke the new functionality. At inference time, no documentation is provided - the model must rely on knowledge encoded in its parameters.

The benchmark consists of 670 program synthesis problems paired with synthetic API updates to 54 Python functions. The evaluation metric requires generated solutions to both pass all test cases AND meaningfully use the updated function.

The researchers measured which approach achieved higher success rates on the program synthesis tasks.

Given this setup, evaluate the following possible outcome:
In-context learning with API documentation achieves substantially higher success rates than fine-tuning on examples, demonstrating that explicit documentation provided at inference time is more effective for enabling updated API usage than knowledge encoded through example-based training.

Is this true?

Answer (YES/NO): NO